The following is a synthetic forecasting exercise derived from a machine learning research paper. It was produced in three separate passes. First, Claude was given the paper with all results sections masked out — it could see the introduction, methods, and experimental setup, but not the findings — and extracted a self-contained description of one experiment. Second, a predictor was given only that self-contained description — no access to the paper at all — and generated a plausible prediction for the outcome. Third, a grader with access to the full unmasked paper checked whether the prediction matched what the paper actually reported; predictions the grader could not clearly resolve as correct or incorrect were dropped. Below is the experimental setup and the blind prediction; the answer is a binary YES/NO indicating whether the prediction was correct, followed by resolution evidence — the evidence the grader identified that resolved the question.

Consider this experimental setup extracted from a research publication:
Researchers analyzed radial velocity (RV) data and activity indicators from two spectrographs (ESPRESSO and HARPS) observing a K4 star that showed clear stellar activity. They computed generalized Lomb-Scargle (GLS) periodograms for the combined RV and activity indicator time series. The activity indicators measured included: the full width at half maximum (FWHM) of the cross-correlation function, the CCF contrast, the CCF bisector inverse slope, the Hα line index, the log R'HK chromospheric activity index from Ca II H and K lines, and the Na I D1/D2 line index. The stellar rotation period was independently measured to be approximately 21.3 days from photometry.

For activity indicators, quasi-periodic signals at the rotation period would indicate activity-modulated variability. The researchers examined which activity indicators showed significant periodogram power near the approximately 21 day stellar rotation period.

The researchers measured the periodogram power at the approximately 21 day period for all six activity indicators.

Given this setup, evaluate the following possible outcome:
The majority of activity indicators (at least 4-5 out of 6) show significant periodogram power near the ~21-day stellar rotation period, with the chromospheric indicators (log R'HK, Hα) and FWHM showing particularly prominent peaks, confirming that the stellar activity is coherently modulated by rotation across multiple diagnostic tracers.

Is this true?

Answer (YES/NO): NO